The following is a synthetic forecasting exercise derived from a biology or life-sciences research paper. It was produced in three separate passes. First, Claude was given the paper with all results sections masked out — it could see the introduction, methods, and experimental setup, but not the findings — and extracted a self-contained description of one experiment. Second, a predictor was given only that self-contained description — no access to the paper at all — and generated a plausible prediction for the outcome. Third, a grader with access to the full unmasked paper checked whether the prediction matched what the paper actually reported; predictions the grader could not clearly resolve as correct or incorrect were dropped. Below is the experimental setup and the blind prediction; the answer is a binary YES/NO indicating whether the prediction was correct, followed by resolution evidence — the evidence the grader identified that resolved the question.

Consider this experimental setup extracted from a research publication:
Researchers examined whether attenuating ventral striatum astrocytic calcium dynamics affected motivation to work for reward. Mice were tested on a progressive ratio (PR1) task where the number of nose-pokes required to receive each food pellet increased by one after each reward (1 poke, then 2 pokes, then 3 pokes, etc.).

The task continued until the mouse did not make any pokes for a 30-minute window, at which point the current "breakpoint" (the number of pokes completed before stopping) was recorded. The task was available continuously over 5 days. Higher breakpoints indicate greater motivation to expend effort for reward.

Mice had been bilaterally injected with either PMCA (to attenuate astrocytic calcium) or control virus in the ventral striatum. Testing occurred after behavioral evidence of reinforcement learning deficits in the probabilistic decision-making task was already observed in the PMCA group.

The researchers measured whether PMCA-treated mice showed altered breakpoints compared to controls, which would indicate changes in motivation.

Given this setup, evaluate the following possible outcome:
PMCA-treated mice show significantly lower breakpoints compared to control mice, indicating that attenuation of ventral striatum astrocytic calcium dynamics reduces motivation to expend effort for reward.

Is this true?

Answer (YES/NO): NO